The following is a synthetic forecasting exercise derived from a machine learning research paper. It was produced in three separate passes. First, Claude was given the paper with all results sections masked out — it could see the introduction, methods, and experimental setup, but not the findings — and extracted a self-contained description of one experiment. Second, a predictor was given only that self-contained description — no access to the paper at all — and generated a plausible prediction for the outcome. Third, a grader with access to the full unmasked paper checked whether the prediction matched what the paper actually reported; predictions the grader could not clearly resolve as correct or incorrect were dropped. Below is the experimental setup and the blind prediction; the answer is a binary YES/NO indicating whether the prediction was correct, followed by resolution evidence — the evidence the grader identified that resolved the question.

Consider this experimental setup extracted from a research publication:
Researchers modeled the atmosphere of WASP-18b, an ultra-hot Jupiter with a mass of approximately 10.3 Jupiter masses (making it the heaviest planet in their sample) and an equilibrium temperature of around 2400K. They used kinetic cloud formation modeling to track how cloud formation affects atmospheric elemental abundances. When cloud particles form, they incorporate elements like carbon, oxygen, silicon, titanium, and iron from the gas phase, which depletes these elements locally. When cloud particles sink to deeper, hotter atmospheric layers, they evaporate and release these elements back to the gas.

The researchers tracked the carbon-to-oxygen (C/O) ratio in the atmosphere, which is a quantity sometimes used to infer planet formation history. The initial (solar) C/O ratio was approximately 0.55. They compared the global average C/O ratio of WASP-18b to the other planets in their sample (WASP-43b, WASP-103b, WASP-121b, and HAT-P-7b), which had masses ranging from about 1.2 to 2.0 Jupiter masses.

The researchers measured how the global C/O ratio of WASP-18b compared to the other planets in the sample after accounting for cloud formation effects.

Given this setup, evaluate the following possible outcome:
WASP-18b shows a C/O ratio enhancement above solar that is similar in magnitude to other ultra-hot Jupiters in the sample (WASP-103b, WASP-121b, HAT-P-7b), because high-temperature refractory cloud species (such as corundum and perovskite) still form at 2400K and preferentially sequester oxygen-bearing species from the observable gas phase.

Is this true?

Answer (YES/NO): NO